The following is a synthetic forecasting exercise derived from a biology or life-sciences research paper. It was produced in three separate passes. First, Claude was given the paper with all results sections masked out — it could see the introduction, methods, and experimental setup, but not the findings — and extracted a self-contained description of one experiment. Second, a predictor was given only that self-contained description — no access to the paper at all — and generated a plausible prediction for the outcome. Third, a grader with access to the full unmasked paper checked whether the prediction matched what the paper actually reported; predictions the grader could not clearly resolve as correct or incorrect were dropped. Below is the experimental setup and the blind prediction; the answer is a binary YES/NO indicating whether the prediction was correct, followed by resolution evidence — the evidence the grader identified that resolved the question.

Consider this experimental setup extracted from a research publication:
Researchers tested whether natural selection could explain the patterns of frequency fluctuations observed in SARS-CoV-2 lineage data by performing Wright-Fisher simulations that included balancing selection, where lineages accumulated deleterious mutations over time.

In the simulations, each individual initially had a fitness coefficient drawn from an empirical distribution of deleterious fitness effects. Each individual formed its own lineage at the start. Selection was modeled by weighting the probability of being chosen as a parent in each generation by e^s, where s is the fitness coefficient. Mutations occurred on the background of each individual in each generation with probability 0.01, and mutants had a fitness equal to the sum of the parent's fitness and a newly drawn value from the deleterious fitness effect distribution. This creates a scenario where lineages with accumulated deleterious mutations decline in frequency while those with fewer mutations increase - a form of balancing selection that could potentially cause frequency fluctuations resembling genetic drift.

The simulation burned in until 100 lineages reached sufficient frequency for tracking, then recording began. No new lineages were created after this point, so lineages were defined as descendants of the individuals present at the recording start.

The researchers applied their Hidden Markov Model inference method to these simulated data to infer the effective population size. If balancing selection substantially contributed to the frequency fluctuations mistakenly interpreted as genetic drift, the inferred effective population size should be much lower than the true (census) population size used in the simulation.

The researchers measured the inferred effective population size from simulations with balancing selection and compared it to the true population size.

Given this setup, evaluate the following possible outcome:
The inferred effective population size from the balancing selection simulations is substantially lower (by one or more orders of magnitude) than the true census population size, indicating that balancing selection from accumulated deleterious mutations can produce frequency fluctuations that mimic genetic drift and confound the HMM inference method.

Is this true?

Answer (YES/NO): NO